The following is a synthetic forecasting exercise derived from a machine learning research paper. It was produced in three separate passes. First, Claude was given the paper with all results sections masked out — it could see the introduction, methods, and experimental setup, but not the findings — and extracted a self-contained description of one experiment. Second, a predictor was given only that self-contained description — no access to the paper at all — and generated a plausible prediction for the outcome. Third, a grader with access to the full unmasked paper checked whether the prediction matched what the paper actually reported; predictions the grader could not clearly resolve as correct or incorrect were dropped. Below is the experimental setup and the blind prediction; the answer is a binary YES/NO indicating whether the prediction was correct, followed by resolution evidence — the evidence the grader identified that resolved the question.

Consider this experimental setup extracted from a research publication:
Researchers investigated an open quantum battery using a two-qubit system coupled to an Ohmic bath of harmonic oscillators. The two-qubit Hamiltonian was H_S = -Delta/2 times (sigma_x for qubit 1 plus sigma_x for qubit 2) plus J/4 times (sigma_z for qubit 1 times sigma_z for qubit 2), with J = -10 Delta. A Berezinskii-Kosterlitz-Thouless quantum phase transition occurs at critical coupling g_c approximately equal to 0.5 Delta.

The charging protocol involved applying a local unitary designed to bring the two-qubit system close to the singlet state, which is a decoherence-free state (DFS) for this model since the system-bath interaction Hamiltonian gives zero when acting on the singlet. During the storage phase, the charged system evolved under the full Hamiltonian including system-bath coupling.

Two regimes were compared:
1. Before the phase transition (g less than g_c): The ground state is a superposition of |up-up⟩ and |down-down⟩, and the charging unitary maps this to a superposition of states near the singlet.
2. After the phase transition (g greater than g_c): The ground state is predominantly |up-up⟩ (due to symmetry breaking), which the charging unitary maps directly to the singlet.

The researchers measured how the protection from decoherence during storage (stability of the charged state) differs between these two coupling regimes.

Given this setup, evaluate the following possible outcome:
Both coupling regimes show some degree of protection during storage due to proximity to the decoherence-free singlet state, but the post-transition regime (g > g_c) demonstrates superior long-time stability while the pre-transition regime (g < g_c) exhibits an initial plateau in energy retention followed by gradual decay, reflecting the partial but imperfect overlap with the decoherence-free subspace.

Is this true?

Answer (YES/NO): NO